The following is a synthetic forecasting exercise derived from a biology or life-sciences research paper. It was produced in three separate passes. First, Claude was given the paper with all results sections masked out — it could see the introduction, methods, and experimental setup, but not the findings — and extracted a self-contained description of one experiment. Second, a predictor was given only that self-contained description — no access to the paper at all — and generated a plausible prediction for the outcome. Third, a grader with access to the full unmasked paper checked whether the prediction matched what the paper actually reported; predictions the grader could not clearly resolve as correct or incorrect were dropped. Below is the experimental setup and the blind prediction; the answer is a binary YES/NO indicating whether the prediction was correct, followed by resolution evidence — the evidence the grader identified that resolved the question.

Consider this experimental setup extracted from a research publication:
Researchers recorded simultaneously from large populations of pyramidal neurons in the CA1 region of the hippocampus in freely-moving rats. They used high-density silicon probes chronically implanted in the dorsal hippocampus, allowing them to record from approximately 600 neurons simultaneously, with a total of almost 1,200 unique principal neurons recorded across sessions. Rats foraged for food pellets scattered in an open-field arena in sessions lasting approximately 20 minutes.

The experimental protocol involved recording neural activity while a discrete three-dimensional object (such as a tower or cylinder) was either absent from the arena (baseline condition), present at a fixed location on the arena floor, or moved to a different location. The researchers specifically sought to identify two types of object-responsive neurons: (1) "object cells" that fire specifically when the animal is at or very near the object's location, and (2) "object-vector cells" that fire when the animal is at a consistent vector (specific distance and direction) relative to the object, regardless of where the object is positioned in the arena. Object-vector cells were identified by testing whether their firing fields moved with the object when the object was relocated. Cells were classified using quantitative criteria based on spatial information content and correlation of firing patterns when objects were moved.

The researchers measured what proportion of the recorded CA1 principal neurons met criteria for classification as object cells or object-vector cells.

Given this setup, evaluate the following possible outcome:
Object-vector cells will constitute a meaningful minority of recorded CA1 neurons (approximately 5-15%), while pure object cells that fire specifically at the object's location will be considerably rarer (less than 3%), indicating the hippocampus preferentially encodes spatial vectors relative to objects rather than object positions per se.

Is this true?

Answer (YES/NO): YES